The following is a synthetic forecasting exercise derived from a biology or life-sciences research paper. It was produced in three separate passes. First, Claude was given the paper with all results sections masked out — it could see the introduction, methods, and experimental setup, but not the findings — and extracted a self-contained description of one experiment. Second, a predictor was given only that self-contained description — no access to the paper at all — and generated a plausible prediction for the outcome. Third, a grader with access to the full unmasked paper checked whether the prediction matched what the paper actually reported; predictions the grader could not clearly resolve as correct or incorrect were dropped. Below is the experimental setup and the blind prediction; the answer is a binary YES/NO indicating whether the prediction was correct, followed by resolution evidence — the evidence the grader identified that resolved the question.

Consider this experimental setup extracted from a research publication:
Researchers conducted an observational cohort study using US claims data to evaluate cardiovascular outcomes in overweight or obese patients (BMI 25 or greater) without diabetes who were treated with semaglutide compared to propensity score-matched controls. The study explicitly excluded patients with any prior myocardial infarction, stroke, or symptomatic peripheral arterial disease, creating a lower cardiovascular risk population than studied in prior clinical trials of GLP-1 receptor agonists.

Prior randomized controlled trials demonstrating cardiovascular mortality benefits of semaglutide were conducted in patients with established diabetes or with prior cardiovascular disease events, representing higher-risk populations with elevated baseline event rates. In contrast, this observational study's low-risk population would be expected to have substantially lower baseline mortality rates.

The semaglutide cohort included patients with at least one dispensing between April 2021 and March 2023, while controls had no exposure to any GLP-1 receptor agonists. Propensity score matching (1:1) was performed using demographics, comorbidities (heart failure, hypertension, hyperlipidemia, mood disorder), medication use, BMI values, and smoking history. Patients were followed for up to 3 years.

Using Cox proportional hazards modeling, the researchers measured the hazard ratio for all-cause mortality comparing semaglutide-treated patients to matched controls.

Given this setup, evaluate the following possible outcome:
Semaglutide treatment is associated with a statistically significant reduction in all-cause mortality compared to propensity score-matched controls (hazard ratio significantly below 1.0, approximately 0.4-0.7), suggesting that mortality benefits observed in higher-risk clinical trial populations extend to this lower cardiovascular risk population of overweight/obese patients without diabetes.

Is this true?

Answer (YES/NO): YES